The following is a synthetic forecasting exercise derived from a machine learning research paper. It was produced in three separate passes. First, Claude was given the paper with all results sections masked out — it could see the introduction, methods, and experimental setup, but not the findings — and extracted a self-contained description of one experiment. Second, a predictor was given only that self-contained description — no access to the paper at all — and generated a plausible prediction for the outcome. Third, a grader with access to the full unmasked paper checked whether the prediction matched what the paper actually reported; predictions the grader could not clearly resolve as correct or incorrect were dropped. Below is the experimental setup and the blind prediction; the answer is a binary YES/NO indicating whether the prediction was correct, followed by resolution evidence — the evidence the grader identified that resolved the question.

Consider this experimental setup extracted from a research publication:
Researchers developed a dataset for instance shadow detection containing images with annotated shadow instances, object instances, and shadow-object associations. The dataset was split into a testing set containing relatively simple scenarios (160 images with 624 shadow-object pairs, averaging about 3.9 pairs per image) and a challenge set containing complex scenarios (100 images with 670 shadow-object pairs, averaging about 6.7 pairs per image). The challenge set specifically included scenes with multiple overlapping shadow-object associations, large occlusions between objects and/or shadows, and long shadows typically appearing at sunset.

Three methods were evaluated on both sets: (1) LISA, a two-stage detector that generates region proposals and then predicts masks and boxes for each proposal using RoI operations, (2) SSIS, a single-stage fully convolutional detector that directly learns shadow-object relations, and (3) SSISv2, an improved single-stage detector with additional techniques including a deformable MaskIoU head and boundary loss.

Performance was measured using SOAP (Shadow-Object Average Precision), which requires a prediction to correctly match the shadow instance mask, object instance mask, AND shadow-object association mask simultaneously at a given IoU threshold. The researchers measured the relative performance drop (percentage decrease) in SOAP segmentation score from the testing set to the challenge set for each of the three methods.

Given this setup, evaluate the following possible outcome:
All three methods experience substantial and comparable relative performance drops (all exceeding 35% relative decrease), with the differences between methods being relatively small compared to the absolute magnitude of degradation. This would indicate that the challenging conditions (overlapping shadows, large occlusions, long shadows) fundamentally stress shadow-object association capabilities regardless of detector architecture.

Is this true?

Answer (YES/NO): YES